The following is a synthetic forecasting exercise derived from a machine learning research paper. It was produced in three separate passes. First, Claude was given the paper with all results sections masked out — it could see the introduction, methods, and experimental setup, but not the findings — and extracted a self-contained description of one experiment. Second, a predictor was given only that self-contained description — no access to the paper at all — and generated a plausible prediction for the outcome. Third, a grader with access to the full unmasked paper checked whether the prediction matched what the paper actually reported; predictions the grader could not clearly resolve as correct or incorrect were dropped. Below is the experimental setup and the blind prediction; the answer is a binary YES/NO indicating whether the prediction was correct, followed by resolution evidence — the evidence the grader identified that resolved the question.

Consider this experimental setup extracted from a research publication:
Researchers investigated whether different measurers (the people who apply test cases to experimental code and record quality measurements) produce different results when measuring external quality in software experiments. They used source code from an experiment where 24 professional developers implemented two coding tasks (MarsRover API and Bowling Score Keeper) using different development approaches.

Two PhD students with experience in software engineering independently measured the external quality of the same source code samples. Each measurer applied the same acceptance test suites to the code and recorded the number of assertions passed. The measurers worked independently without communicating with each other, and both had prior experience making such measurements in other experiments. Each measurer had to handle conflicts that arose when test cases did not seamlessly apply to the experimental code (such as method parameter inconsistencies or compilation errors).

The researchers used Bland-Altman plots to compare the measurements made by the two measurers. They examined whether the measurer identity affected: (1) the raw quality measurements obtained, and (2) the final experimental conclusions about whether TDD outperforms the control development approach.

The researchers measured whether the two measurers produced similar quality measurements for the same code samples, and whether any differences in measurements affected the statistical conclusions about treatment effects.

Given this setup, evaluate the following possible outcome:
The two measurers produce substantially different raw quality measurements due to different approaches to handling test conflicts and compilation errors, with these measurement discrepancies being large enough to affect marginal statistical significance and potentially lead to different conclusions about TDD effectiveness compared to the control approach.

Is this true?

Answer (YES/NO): NO